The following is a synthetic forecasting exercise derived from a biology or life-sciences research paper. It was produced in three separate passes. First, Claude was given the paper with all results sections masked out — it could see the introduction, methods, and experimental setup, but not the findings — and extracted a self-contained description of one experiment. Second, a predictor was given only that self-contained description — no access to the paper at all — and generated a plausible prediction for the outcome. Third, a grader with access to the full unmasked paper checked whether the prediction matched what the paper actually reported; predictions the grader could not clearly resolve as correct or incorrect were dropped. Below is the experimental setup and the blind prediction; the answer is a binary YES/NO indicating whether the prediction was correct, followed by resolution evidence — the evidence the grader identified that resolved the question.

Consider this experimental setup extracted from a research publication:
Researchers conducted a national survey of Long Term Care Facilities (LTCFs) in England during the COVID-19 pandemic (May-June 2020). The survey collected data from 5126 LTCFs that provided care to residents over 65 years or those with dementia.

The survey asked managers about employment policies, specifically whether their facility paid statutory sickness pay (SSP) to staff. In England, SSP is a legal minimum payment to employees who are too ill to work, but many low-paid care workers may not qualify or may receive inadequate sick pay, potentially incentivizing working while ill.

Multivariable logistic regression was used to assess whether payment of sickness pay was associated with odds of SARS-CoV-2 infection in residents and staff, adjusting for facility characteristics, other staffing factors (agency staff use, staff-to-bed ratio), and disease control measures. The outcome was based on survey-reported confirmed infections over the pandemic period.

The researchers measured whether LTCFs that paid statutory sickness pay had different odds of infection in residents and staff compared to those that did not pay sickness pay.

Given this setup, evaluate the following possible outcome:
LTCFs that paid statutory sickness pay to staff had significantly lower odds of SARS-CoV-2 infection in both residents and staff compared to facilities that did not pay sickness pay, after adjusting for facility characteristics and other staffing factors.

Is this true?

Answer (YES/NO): YES